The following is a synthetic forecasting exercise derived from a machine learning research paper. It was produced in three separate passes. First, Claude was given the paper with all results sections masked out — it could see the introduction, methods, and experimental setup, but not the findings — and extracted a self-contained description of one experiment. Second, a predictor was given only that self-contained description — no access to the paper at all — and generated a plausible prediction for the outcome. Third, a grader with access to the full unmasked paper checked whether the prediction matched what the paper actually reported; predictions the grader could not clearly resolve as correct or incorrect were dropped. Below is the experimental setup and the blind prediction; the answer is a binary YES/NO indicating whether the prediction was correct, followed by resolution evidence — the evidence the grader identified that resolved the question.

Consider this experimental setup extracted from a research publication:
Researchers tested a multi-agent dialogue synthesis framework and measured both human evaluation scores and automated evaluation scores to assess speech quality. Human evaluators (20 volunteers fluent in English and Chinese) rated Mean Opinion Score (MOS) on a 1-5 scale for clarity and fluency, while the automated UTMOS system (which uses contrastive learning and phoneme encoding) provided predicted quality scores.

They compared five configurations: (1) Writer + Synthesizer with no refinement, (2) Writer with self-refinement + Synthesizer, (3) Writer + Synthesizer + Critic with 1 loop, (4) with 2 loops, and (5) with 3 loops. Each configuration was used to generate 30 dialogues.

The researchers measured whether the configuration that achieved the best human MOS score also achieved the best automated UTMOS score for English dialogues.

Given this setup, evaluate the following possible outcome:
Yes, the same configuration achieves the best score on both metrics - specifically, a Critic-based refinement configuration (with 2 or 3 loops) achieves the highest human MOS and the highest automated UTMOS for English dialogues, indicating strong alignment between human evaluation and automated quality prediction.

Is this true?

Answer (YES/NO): NO